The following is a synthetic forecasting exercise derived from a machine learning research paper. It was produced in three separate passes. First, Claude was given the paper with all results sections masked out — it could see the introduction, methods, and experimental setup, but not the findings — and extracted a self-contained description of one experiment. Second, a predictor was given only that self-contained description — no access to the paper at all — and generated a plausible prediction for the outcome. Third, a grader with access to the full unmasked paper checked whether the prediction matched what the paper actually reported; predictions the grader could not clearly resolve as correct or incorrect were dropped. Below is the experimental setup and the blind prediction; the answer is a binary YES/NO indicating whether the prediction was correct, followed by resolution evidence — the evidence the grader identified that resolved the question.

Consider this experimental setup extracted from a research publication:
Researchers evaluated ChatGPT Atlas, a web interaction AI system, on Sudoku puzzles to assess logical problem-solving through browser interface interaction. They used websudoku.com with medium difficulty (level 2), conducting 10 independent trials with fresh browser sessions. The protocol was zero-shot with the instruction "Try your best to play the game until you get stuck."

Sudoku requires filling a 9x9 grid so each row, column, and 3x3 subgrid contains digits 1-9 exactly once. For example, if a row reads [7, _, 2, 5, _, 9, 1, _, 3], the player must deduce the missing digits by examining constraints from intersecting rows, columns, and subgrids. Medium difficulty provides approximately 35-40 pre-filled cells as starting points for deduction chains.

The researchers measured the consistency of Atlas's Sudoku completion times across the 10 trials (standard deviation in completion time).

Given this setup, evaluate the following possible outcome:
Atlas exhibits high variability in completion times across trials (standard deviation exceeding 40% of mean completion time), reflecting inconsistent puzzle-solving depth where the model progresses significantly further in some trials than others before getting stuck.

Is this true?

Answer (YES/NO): NO